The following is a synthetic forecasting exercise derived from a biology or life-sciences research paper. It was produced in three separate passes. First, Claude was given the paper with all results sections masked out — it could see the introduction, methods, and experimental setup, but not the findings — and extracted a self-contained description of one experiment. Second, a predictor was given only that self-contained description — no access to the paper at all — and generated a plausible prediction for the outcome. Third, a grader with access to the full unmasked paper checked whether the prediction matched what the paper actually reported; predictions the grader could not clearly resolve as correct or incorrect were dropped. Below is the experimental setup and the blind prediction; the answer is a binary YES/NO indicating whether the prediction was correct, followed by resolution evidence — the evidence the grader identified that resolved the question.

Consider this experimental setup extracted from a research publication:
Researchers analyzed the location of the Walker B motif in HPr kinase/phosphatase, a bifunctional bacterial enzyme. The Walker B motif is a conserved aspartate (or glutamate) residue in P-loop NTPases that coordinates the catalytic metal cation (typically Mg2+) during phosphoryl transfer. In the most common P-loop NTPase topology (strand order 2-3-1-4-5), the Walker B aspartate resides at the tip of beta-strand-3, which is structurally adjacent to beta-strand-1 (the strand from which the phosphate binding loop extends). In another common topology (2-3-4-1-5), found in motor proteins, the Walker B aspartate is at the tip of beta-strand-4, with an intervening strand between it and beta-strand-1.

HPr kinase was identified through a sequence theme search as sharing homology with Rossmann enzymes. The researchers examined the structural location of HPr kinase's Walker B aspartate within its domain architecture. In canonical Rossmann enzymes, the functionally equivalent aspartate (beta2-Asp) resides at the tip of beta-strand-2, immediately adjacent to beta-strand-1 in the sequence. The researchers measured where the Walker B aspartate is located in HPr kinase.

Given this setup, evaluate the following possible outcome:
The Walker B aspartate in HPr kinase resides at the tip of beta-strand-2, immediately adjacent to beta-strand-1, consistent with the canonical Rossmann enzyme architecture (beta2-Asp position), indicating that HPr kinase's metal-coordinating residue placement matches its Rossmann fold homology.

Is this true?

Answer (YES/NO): YES